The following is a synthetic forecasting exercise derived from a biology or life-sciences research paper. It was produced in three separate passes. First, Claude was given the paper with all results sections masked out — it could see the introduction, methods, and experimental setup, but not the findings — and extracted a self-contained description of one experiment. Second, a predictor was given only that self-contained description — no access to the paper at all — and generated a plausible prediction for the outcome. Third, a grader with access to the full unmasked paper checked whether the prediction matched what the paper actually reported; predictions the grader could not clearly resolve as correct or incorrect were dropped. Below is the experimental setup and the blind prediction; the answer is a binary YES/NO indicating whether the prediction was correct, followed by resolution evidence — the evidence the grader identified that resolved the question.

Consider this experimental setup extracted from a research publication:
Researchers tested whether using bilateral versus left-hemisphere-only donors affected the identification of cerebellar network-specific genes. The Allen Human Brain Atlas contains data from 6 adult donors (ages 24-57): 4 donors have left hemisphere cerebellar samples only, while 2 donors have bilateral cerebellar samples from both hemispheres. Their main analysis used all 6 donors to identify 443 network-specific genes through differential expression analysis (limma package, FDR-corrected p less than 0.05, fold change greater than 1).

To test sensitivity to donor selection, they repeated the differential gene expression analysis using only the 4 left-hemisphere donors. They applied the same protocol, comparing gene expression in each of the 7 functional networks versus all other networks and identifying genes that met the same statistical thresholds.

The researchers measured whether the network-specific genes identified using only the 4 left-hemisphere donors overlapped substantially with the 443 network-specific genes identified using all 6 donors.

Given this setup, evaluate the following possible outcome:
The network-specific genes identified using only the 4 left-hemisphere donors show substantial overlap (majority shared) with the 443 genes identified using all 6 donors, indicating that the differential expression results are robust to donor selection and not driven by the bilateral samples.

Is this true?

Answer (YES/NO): YES